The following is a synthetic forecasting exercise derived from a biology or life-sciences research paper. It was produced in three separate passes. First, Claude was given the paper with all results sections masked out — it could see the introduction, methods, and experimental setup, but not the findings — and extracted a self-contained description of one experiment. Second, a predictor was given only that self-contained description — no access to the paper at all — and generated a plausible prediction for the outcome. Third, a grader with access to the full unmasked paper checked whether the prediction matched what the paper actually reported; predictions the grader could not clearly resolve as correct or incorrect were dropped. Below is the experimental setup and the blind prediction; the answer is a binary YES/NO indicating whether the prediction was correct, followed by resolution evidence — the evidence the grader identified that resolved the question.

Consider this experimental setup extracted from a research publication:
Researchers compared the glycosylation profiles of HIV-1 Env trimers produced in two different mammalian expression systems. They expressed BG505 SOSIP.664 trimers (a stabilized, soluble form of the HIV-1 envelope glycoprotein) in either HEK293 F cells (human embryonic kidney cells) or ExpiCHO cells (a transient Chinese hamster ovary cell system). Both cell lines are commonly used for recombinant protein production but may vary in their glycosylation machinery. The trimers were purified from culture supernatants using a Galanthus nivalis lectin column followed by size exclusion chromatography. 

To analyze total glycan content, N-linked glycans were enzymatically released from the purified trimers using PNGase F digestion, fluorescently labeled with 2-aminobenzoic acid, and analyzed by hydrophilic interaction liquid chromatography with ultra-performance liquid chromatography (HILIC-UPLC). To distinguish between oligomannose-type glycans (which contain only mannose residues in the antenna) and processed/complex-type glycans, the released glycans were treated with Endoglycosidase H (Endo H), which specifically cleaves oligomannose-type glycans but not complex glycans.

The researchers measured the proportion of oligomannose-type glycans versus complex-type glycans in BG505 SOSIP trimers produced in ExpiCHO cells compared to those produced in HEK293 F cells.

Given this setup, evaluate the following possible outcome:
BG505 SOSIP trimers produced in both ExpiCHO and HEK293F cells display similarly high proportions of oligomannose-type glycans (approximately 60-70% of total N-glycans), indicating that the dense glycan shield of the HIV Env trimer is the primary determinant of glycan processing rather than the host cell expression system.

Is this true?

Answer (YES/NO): NO